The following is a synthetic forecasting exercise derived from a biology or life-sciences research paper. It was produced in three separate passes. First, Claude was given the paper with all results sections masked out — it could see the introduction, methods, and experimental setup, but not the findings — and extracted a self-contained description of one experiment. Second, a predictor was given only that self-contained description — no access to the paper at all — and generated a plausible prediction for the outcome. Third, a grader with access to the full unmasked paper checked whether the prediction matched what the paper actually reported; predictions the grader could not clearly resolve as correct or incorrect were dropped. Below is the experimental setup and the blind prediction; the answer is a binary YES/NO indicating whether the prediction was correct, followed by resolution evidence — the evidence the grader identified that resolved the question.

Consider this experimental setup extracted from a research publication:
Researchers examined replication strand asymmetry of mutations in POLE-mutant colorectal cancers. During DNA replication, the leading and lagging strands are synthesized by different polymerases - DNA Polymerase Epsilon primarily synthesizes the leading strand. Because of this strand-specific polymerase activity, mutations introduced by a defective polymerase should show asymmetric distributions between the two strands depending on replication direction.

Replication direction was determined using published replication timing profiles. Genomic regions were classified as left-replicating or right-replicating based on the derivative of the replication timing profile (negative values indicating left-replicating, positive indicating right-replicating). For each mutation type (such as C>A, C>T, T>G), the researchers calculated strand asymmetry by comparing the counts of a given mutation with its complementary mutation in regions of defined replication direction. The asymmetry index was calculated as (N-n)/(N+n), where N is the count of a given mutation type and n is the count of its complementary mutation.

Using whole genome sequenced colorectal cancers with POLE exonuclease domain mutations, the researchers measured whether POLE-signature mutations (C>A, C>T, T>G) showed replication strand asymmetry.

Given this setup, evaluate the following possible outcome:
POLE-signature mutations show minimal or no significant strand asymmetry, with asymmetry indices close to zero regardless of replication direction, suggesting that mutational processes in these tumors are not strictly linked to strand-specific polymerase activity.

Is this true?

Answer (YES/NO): NO